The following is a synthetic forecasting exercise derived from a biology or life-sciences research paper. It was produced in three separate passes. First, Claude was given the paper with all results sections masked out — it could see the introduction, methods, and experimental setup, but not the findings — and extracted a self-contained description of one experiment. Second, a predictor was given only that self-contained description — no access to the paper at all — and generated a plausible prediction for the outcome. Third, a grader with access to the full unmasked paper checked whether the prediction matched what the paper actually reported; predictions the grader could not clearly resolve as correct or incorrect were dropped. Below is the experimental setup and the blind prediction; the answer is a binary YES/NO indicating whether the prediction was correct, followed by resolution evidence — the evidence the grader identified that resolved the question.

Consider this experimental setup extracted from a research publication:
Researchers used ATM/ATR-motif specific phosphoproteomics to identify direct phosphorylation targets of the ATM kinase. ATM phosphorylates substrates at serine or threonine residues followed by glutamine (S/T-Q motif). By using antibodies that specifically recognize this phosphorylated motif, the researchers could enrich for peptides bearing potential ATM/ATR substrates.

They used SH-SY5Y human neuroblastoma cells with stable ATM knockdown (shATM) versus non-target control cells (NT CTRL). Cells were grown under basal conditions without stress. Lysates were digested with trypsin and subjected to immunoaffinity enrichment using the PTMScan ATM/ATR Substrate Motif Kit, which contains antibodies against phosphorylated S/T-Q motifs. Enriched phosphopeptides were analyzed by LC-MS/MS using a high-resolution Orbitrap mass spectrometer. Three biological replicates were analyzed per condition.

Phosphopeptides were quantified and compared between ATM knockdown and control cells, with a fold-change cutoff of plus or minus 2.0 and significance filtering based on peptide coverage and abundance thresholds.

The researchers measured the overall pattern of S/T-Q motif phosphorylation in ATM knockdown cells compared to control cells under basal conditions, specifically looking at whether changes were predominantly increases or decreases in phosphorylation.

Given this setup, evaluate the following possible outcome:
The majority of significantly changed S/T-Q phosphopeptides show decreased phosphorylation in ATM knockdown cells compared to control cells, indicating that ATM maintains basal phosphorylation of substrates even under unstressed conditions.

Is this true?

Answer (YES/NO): NO